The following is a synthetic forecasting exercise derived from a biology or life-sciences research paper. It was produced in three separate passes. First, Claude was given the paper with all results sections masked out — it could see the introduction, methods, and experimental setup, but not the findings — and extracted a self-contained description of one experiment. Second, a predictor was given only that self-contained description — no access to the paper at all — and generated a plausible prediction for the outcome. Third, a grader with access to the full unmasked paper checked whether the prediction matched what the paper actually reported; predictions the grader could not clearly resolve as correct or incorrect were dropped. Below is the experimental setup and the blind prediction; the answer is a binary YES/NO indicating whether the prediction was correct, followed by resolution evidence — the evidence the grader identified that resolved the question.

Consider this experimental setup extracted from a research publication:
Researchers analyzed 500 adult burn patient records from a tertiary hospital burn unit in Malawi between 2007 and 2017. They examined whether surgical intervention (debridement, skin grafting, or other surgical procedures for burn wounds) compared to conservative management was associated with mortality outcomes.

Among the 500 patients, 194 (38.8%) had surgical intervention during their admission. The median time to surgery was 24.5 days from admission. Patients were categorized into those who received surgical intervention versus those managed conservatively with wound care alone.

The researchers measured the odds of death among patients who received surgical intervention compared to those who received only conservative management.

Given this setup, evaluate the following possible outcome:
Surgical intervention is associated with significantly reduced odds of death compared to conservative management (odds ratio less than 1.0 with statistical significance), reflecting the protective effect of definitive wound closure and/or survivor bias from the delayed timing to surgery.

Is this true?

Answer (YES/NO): YES